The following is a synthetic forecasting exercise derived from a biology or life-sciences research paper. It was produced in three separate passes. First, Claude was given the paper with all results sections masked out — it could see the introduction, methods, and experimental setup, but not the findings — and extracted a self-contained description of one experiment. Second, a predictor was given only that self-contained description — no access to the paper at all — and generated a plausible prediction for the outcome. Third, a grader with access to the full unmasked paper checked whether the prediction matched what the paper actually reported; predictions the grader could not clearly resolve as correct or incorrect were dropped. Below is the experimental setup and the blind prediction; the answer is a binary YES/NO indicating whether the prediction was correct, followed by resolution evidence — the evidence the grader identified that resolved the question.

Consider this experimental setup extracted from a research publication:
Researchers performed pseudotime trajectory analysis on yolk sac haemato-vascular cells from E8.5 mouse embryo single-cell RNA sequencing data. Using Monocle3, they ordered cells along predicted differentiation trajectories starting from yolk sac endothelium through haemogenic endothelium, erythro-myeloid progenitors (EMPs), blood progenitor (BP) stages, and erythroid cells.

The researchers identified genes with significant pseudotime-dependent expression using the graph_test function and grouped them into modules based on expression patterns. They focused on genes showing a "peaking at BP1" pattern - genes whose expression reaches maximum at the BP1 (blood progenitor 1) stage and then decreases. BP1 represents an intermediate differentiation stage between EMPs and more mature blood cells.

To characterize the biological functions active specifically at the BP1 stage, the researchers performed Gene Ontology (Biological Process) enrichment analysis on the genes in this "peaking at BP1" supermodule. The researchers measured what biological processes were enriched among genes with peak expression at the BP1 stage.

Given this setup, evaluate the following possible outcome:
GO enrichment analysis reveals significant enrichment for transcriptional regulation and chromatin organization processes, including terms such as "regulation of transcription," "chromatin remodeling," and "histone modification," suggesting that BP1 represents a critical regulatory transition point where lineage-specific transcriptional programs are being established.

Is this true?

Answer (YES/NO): NO